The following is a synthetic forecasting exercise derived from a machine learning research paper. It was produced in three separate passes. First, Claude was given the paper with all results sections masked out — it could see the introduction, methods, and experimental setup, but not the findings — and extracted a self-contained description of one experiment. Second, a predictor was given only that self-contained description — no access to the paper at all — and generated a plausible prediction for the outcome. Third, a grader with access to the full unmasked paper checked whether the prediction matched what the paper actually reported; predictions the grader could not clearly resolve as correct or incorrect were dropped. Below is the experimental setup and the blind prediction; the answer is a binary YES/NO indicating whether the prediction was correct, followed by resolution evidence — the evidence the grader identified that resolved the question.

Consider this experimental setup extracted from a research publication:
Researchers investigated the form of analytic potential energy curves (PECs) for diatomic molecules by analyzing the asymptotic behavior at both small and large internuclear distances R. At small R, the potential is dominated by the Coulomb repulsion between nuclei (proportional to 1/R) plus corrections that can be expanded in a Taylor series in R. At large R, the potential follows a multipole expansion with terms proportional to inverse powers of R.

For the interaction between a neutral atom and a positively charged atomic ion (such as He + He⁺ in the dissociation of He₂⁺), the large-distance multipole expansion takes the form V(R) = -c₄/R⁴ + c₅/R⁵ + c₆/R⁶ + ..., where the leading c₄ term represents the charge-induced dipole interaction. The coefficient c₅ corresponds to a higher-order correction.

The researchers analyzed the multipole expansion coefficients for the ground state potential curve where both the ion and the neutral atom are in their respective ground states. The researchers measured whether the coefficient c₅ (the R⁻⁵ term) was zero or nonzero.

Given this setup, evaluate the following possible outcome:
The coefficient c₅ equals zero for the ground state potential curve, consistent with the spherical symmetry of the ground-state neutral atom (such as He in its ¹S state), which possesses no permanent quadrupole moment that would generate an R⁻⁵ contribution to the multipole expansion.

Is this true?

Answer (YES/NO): YES